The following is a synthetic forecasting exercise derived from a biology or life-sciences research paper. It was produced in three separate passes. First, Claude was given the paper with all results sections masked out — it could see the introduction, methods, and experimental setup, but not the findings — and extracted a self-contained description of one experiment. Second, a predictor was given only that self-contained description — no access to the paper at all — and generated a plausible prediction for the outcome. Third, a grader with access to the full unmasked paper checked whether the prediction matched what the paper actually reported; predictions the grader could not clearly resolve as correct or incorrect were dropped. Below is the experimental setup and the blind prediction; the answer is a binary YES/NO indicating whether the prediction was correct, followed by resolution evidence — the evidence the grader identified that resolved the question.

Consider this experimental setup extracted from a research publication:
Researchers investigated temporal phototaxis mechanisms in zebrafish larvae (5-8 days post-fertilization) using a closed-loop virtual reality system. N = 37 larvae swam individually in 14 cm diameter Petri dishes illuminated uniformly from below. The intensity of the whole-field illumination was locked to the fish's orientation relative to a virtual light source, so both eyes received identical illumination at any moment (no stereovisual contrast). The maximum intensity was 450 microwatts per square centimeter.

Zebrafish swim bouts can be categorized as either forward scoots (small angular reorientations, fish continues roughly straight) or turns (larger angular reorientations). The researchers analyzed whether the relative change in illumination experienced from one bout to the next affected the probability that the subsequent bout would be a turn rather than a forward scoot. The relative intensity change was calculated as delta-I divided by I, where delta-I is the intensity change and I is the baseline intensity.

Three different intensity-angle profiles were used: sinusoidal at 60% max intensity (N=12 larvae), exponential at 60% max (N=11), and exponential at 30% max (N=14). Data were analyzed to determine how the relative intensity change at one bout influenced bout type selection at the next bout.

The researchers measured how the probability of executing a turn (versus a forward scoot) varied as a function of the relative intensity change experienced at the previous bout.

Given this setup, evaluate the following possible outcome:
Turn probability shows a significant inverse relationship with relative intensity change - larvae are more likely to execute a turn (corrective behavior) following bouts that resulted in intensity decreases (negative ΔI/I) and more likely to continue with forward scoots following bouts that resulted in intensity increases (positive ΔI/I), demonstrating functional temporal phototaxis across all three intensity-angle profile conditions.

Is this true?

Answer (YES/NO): NO